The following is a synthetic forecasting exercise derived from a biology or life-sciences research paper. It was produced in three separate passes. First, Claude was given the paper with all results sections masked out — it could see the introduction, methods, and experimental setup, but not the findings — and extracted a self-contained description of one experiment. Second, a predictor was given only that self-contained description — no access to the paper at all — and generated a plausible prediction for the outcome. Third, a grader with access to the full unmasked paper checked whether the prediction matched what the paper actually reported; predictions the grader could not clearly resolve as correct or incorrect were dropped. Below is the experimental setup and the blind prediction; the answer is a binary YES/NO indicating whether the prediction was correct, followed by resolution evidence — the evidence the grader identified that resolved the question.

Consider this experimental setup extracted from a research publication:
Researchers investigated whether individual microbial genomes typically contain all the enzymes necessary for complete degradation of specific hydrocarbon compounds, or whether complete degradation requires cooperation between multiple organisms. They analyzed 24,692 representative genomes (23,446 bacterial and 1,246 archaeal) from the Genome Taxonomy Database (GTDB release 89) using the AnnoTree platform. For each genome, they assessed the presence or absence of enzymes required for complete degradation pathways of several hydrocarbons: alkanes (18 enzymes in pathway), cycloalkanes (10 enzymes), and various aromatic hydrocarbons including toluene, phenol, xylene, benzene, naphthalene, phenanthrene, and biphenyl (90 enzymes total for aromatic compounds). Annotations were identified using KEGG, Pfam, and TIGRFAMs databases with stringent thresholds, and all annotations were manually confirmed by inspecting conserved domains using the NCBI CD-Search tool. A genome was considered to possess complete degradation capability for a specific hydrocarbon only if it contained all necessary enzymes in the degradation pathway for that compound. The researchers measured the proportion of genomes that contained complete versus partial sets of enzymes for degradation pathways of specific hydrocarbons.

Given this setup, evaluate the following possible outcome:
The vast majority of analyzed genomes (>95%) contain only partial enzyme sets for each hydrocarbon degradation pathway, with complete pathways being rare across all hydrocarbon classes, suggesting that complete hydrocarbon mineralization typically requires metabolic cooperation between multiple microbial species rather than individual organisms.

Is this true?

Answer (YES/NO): YES